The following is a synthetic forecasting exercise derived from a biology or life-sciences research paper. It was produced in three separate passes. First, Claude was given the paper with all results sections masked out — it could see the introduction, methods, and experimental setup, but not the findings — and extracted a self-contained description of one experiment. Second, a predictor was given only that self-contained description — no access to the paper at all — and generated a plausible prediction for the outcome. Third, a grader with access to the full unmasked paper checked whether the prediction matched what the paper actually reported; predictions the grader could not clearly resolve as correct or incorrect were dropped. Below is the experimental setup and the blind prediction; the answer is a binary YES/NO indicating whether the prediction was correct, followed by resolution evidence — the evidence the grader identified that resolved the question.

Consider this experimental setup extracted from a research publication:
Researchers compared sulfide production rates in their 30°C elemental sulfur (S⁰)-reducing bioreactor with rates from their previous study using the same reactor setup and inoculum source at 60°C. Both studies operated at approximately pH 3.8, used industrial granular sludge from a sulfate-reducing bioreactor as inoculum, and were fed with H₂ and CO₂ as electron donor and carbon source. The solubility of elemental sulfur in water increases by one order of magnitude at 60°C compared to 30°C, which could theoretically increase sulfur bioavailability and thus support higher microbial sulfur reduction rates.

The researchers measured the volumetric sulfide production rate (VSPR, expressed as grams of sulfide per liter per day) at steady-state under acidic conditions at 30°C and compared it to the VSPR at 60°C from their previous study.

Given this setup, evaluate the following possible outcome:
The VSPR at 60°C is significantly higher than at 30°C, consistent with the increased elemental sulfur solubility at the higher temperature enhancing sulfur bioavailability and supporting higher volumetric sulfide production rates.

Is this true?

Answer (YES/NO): NO